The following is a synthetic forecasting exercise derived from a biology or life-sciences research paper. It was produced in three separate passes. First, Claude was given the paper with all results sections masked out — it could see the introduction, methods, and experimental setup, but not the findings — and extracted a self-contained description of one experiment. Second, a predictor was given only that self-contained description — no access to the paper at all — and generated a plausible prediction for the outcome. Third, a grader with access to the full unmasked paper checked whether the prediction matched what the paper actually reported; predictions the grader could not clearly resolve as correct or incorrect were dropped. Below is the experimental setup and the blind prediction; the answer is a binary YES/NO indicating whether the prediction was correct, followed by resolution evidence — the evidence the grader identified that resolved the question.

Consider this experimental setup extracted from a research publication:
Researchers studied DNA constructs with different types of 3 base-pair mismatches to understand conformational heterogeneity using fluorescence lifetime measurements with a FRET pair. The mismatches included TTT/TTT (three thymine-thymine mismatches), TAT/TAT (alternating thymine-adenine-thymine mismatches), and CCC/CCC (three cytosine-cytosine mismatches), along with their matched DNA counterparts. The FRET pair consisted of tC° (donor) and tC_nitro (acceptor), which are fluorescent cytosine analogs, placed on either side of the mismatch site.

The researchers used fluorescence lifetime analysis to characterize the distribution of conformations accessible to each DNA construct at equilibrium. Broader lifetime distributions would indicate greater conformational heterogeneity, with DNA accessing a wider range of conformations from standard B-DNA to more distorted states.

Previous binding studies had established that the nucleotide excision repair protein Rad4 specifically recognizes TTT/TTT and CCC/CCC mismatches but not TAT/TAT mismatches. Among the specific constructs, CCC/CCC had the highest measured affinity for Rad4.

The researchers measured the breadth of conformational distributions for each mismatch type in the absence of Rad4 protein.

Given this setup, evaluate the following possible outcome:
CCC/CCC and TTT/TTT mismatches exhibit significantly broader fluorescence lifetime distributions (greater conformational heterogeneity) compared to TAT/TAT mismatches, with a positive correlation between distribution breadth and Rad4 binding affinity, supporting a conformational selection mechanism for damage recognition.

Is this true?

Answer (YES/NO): YES